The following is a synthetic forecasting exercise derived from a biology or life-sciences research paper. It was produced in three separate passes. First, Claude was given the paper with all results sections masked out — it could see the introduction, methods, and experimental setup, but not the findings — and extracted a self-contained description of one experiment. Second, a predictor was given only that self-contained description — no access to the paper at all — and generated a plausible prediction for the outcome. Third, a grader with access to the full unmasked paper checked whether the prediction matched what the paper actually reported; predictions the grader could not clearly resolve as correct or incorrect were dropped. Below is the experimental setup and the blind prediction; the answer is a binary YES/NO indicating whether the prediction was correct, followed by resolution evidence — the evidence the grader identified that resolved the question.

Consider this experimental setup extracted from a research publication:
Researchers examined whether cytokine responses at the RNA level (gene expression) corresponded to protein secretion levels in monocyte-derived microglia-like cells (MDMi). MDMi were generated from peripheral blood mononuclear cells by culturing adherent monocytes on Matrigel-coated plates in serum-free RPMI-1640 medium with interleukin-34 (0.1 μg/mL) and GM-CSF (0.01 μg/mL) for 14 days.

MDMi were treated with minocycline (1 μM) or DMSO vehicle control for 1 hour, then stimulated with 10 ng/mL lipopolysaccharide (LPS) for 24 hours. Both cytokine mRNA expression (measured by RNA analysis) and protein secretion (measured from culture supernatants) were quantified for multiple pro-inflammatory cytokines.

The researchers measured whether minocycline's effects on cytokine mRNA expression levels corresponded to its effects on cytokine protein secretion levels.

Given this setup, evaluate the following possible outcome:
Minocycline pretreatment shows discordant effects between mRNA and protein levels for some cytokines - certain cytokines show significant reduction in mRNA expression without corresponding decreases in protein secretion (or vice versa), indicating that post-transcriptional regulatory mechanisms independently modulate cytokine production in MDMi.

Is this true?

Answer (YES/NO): YES